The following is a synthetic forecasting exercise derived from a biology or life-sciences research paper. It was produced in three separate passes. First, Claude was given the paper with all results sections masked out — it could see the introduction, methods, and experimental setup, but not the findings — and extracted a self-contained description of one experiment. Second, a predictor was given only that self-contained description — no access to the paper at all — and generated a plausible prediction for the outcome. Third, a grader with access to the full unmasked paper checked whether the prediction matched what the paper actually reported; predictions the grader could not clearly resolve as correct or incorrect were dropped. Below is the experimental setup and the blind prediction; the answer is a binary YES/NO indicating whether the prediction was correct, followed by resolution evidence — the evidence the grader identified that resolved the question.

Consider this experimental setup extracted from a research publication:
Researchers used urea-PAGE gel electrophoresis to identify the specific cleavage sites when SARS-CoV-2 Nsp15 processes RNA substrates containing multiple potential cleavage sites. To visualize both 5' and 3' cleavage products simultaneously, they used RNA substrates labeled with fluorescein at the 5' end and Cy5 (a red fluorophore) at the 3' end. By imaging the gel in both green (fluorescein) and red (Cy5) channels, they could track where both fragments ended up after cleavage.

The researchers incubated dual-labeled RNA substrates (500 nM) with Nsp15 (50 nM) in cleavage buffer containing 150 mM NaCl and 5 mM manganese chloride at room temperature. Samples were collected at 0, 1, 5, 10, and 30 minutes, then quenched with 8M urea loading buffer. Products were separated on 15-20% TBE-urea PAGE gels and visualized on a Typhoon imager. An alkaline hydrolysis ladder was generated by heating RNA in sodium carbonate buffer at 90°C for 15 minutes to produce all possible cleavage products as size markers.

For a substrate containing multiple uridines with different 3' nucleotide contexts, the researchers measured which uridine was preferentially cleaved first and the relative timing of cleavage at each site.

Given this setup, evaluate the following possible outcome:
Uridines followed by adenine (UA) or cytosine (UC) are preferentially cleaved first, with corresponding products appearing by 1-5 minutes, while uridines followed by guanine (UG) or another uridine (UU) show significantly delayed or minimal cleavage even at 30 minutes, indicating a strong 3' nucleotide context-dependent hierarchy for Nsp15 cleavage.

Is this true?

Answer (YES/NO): NO